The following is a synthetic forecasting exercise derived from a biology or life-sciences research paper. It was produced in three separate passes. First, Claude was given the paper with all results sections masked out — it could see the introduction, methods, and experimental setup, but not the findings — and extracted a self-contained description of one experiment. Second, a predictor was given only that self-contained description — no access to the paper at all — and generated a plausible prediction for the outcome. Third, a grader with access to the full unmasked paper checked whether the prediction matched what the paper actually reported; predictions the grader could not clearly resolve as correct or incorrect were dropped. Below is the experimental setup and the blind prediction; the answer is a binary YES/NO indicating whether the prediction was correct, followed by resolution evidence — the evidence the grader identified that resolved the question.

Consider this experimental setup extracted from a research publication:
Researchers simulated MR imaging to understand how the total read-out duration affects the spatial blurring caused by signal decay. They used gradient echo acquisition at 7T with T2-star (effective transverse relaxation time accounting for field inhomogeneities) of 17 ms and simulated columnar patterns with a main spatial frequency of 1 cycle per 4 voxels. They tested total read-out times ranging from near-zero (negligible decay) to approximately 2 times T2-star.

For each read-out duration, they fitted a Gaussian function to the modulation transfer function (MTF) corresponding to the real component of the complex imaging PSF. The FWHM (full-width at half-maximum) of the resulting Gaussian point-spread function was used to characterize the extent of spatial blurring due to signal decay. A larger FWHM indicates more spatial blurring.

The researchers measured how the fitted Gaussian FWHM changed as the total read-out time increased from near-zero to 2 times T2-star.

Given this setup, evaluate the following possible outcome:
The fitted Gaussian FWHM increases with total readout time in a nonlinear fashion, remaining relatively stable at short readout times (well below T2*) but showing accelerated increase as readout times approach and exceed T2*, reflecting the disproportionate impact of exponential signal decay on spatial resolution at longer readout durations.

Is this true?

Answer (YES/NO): NO